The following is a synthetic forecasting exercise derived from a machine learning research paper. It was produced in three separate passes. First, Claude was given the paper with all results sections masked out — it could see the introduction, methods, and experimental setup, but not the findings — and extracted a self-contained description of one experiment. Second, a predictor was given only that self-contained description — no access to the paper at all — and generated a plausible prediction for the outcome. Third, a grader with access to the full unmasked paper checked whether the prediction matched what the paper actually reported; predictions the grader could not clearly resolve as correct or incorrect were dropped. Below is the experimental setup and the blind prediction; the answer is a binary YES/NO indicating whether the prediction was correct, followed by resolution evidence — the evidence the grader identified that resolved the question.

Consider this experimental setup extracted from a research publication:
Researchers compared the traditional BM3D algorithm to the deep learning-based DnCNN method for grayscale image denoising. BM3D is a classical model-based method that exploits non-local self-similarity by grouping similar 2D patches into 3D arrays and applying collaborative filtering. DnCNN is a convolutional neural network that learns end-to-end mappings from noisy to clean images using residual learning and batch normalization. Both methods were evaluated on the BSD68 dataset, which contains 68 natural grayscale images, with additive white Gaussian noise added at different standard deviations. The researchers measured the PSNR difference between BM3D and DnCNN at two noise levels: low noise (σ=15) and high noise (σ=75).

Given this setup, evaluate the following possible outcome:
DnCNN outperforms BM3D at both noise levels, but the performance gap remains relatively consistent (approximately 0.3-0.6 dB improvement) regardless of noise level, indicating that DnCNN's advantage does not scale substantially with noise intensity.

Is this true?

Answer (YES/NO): NO